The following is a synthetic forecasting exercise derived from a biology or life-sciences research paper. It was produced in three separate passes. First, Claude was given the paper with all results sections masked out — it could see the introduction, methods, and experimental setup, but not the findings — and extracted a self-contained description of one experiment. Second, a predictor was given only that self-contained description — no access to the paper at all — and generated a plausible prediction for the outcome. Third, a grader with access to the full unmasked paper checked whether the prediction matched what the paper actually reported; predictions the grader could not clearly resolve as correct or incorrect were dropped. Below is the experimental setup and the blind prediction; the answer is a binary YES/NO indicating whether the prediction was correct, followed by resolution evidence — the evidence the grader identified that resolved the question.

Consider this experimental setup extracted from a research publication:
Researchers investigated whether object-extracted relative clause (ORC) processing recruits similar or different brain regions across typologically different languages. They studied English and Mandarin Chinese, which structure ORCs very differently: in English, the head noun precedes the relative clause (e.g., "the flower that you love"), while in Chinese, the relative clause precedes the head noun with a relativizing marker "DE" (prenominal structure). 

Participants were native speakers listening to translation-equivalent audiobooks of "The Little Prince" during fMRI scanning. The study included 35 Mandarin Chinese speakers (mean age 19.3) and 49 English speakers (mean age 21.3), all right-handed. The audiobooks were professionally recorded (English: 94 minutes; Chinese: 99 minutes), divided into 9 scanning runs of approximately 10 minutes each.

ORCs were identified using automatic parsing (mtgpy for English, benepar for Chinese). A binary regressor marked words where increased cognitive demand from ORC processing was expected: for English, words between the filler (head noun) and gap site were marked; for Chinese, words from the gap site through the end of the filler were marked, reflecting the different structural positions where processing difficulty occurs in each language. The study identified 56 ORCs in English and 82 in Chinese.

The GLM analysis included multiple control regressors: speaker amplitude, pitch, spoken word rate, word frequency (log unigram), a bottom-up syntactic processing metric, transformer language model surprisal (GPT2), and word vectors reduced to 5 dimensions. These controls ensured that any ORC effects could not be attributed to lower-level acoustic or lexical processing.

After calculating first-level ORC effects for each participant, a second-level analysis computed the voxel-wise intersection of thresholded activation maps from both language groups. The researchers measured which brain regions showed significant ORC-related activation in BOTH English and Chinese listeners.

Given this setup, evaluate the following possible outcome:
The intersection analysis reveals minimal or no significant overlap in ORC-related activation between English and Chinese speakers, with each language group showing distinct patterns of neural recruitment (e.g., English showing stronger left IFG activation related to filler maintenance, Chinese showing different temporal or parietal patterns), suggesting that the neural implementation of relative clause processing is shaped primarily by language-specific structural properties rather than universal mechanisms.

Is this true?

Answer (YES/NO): NO